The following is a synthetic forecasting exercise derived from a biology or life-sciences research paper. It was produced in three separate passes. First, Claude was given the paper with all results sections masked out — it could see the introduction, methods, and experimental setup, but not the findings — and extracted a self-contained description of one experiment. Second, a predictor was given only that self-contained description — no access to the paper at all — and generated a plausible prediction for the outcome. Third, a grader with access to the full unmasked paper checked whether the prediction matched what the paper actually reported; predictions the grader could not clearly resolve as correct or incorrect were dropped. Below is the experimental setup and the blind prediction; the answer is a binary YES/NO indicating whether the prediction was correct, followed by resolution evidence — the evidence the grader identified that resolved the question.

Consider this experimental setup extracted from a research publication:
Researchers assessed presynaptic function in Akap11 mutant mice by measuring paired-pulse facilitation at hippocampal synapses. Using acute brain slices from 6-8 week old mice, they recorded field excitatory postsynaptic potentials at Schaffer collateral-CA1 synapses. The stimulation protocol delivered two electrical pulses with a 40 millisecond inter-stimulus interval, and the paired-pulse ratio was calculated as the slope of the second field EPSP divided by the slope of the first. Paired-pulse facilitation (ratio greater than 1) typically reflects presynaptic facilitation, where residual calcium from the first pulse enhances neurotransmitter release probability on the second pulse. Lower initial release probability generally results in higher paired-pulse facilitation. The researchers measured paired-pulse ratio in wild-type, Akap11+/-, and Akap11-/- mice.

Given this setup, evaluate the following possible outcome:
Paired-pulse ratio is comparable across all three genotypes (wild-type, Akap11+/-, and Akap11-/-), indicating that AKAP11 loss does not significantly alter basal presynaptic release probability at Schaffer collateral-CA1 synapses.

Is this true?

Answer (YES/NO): NO